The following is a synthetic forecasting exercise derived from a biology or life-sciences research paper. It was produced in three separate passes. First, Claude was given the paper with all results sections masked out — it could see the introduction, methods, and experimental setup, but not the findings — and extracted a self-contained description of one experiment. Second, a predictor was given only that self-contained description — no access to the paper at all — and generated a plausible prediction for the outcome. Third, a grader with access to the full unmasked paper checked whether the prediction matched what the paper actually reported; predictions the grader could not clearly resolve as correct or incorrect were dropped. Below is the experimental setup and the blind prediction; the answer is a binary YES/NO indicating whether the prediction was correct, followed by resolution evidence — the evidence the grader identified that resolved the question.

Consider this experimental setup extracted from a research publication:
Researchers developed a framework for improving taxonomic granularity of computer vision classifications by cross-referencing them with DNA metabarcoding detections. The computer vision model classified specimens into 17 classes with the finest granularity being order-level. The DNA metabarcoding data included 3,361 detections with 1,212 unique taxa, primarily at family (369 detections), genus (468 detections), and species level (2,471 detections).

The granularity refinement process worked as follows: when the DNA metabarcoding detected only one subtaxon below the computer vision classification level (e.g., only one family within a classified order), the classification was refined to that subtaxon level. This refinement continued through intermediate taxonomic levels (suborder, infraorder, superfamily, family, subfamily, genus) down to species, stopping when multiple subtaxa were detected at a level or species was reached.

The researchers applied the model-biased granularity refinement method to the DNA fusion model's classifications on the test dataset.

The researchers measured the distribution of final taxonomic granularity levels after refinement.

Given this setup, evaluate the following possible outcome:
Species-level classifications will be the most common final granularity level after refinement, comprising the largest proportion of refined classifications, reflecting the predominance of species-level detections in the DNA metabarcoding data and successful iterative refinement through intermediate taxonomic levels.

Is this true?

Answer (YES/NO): NO